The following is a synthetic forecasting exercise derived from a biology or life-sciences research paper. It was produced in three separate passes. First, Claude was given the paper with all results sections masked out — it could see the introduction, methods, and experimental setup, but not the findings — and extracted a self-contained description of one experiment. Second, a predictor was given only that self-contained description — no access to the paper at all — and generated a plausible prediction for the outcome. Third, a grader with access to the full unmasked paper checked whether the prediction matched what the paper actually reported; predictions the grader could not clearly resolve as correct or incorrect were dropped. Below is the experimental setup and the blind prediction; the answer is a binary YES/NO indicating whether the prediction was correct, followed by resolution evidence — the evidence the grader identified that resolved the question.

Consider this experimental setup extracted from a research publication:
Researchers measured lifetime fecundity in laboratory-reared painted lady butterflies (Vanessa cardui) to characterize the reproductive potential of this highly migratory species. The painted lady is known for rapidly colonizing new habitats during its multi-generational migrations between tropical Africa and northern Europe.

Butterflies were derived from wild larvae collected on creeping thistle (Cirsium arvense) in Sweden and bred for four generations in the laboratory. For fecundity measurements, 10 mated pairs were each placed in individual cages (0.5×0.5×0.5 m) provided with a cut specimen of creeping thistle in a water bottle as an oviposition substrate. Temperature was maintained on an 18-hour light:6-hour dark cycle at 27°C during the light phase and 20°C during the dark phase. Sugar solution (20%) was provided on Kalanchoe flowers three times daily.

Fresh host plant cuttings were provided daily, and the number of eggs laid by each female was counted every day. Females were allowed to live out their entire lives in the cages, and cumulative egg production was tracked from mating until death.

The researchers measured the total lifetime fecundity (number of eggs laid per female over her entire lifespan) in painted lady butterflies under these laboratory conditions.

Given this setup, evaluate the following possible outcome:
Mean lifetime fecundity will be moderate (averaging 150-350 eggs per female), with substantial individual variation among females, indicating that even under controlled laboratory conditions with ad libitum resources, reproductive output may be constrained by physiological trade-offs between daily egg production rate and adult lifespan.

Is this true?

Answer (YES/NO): NO